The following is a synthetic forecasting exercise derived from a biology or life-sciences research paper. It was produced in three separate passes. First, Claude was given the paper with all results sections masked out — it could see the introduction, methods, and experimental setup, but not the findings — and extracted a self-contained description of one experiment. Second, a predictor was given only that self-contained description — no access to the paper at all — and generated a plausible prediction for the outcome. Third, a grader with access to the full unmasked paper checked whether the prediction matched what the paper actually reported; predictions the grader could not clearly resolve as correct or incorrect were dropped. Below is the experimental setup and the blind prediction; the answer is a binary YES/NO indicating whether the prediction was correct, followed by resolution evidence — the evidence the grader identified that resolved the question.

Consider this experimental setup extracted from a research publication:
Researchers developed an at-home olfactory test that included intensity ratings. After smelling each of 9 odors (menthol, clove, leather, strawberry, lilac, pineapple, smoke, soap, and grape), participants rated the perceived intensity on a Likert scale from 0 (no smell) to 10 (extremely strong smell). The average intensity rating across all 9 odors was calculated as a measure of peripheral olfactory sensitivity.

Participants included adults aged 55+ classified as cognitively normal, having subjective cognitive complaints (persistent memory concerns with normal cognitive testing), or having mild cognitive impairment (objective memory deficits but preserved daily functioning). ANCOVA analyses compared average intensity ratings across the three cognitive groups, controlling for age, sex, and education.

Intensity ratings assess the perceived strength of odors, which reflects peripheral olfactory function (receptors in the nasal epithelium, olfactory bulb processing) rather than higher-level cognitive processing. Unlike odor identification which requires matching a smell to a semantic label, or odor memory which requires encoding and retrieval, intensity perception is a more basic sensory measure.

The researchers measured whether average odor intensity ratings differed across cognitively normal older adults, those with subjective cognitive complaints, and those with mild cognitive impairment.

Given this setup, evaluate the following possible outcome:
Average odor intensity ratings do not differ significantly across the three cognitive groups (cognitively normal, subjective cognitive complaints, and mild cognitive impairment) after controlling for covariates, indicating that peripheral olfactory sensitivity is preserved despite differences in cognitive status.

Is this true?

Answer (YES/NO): YES